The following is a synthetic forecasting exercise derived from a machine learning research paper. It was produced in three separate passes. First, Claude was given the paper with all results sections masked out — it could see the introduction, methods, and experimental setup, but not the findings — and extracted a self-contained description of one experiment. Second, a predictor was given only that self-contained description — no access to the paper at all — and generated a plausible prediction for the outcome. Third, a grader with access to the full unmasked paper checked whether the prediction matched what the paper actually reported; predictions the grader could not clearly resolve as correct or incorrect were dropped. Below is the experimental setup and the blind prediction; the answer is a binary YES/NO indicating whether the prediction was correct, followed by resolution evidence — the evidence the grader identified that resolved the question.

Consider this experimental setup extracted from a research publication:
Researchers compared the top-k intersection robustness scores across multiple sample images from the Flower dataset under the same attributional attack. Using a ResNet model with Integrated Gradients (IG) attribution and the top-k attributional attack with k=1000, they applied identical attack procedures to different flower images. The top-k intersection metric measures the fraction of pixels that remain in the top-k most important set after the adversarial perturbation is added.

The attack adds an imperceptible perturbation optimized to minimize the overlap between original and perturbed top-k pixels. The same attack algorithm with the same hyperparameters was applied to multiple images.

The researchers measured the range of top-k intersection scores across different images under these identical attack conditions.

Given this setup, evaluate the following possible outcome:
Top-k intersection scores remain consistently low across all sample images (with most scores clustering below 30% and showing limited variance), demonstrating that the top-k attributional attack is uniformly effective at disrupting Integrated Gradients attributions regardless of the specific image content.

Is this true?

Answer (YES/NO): NO